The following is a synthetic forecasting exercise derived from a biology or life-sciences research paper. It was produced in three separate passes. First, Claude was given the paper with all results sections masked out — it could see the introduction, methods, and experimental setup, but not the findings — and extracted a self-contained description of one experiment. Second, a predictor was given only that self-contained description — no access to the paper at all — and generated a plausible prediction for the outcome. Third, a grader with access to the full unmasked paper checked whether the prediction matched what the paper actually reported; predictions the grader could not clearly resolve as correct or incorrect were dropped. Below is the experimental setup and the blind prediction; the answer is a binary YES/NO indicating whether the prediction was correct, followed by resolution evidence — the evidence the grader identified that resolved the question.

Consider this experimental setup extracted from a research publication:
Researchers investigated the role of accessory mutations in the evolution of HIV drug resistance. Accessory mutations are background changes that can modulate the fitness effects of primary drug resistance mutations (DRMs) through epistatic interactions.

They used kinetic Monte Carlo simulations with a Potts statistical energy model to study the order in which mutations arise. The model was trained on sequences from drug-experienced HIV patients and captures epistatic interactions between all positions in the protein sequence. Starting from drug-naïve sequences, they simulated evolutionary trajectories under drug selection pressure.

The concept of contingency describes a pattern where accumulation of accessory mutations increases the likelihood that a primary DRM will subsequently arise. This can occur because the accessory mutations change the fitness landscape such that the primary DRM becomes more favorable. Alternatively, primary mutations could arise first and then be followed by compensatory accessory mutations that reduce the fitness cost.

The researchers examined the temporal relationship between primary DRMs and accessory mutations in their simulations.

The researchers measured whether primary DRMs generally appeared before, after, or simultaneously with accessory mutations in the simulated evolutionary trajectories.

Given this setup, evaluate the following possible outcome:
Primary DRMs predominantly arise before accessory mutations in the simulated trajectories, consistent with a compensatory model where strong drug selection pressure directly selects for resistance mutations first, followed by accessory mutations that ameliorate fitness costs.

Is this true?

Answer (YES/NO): NO